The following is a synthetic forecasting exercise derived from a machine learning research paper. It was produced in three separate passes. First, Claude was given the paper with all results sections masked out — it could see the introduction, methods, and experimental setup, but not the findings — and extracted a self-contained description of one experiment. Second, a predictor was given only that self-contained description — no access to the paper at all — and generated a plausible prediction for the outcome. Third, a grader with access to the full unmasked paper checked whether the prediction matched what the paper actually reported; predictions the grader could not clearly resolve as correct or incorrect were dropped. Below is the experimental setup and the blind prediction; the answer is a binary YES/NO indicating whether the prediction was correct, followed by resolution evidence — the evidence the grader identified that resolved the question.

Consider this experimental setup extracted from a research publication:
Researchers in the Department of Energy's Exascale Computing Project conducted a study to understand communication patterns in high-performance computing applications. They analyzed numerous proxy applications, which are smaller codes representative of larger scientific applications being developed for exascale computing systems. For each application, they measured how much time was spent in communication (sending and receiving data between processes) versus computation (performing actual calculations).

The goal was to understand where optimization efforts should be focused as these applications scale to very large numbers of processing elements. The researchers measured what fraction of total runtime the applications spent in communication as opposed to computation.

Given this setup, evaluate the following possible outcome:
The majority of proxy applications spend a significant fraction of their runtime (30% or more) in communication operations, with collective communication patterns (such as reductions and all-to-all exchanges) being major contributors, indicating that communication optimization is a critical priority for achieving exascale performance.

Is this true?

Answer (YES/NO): YES